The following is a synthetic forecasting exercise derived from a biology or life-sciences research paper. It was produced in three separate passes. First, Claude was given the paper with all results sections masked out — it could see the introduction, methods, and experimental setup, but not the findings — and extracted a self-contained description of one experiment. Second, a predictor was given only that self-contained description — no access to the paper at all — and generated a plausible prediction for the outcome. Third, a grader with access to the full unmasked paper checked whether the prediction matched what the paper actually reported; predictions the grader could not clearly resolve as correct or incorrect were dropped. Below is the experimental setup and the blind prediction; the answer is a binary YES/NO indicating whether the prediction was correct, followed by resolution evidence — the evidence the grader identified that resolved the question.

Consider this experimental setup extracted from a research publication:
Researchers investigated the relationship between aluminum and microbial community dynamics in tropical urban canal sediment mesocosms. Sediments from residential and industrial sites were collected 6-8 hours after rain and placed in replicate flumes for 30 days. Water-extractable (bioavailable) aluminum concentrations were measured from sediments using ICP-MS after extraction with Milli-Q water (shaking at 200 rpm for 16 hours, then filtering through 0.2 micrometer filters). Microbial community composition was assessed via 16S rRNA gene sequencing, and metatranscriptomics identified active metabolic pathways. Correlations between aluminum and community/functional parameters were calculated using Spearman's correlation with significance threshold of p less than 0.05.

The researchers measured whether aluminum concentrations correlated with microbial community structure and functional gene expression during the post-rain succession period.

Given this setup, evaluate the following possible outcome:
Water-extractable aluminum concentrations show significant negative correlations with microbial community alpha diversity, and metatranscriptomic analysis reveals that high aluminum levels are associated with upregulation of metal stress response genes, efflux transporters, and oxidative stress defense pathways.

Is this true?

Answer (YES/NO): NO